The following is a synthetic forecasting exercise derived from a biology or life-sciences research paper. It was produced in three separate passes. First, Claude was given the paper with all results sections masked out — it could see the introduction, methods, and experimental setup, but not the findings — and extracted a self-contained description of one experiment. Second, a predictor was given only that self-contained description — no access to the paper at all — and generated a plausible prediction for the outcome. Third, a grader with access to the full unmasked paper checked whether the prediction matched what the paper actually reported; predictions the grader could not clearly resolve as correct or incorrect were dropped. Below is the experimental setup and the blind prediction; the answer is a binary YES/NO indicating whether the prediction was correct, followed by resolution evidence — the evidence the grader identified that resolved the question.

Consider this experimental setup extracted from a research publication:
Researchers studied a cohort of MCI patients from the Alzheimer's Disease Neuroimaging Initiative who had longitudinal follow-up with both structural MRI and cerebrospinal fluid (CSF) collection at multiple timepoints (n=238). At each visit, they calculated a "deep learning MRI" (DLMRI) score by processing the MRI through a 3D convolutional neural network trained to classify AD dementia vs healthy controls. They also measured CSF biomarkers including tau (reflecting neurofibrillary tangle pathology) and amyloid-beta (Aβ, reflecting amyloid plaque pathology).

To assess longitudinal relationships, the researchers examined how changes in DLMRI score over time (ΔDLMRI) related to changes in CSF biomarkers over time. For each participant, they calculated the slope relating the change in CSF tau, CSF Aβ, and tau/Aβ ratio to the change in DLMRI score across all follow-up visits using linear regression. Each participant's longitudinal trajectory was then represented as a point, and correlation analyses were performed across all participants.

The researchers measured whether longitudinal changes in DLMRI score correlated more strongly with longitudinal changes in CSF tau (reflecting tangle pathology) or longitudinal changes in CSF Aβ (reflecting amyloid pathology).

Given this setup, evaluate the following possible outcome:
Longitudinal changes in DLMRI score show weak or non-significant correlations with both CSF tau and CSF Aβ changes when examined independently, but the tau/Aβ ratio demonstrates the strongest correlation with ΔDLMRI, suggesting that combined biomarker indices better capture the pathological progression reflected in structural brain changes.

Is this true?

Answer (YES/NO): NO